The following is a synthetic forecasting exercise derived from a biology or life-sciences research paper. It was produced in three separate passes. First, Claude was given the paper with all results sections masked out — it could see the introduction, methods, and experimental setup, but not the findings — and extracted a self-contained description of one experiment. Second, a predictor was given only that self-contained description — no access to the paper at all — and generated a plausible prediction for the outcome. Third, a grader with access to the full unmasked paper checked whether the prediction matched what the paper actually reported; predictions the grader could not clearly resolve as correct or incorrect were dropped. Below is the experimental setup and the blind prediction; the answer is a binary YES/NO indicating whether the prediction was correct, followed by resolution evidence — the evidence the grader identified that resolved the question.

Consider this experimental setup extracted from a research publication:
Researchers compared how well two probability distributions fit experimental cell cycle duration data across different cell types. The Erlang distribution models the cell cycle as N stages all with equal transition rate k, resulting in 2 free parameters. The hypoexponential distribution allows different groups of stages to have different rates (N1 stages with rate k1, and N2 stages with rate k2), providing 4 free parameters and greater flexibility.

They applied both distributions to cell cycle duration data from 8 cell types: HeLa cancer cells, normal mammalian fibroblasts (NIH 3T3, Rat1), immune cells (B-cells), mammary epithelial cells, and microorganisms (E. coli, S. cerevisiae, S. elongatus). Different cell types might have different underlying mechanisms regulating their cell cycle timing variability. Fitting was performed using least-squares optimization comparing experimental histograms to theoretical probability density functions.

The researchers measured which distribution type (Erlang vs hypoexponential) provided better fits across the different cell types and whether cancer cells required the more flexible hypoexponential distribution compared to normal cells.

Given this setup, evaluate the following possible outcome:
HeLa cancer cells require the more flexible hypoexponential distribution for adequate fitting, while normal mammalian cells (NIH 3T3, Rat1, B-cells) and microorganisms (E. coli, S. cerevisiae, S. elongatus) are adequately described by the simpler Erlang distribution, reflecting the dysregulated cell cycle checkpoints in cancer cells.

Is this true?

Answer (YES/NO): NO